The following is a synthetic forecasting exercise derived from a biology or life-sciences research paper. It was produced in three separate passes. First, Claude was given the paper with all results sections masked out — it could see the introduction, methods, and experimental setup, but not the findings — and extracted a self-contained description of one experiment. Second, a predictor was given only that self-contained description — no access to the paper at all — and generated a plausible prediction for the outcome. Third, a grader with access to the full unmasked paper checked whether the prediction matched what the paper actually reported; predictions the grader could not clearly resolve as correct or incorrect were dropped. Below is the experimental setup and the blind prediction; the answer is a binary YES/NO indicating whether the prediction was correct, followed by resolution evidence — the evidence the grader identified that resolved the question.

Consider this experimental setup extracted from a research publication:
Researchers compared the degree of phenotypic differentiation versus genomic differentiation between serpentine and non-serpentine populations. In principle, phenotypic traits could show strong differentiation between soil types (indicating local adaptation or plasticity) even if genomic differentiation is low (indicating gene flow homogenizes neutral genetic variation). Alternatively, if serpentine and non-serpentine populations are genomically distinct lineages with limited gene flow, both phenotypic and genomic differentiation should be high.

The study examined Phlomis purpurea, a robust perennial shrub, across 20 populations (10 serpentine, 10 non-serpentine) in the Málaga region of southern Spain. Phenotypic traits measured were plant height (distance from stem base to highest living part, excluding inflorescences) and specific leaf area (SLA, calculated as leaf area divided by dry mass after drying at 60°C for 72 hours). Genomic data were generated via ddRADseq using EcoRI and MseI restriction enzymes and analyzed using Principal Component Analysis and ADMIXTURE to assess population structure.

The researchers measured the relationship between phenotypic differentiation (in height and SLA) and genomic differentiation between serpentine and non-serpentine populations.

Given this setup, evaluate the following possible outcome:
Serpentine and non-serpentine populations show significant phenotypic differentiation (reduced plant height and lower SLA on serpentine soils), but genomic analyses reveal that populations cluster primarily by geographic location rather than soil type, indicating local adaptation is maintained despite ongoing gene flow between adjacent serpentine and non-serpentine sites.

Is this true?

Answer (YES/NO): NO